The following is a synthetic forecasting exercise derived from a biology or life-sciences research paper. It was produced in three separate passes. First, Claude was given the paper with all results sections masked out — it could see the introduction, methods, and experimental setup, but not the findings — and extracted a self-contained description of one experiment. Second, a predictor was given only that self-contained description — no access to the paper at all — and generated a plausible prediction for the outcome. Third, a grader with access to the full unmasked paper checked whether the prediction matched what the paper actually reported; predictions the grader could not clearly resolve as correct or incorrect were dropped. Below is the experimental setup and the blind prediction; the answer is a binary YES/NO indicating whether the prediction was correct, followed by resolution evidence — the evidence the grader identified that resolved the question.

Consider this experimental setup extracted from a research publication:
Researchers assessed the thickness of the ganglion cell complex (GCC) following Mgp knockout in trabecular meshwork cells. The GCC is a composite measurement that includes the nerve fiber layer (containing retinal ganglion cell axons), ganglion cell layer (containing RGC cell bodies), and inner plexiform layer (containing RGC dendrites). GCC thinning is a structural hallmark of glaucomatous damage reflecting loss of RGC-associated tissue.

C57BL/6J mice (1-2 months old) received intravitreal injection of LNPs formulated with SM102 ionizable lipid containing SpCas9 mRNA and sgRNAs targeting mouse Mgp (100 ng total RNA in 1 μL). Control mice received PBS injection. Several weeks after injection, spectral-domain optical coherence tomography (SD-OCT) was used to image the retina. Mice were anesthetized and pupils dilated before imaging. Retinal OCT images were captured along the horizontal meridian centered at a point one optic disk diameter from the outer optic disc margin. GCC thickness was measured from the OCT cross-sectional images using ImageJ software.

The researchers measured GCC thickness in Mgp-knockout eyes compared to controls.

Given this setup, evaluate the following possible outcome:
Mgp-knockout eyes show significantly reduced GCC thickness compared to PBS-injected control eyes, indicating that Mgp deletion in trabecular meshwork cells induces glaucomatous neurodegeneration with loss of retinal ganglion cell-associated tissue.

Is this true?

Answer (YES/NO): NO